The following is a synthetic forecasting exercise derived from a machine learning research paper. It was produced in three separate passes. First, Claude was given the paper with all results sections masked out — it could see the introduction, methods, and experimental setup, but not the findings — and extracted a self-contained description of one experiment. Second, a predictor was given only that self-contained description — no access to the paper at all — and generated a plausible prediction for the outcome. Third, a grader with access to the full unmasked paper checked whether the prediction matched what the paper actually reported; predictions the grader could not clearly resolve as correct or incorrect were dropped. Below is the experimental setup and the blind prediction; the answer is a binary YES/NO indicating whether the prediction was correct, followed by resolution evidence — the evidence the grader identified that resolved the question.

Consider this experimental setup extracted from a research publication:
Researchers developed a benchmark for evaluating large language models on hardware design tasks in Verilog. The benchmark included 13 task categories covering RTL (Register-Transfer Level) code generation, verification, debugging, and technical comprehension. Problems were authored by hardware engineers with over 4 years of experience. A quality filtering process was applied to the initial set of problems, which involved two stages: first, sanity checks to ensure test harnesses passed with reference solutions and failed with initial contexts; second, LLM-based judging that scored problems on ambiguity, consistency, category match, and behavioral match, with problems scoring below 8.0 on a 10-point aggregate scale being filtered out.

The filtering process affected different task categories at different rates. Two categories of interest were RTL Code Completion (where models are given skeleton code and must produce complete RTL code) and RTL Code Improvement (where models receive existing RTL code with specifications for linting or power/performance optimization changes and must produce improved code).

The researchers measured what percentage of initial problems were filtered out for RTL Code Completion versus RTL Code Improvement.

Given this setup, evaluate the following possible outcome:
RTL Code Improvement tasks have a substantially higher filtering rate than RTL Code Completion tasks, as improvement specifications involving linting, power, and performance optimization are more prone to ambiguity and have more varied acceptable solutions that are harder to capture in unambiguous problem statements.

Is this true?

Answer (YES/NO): YES